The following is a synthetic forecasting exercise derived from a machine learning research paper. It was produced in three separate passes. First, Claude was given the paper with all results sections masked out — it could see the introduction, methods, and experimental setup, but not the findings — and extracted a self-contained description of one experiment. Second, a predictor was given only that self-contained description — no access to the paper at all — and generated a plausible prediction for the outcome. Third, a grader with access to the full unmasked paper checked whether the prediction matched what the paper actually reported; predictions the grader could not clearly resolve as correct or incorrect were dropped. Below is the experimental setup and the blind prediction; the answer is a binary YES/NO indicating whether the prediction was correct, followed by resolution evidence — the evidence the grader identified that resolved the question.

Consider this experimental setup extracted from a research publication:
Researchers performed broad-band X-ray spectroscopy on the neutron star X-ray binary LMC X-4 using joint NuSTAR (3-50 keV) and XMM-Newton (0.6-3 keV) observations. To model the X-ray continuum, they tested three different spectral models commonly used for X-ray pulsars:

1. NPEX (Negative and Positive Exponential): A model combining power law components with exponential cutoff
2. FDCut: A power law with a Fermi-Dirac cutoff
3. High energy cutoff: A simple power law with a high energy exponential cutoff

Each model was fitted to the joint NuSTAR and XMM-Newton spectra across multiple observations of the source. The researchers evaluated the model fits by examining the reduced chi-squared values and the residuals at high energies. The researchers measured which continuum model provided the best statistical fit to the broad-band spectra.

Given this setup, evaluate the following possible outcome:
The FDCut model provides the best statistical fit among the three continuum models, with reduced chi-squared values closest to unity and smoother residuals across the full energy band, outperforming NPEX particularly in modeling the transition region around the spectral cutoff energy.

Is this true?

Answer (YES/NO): NO